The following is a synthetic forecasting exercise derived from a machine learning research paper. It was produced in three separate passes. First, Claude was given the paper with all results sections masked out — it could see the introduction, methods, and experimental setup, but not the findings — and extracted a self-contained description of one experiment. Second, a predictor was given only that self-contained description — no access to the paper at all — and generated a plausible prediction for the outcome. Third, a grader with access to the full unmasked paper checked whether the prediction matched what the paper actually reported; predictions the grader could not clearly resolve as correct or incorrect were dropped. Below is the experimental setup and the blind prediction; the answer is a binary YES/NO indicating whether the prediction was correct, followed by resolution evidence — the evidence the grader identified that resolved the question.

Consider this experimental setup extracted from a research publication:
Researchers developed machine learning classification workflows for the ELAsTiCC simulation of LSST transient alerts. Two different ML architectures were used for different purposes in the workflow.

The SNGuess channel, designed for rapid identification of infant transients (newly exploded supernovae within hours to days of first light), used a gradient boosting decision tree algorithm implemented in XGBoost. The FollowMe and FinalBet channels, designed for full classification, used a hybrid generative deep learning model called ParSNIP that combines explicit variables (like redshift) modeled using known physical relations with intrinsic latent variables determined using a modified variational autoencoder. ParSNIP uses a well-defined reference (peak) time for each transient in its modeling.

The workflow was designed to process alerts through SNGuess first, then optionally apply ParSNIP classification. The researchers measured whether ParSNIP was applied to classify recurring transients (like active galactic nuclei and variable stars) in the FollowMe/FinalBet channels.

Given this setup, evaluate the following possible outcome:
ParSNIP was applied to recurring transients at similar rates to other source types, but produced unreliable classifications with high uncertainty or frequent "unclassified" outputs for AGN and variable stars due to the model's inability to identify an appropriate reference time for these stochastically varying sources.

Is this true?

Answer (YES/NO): NO